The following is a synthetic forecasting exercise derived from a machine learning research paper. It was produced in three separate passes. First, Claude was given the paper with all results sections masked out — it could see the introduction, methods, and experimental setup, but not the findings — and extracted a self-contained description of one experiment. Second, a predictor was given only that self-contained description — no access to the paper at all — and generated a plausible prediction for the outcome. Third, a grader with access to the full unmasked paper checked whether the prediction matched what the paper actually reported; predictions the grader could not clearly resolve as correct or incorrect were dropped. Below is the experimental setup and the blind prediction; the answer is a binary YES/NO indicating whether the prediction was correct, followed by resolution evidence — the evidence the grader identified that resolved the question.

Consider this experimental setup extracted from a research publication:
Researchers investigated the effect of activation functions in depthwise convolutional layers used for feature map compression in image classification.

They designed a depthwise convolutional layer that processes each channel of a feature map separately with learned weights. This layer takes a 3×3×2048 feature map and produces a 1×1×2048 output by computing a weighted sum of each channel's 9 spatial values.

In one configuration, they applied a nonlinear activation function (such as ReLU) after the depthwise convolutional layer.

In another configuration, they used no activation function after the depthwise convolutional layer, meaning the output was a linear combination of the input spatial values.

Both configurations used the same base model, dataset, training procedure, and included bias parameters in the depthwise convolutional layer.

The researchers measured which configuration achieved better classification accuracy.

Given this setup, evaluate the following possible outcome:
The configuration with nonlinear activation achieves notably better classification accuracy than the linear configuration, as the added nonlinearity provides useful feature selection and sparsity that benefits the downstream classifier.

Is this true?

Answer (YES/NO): NO